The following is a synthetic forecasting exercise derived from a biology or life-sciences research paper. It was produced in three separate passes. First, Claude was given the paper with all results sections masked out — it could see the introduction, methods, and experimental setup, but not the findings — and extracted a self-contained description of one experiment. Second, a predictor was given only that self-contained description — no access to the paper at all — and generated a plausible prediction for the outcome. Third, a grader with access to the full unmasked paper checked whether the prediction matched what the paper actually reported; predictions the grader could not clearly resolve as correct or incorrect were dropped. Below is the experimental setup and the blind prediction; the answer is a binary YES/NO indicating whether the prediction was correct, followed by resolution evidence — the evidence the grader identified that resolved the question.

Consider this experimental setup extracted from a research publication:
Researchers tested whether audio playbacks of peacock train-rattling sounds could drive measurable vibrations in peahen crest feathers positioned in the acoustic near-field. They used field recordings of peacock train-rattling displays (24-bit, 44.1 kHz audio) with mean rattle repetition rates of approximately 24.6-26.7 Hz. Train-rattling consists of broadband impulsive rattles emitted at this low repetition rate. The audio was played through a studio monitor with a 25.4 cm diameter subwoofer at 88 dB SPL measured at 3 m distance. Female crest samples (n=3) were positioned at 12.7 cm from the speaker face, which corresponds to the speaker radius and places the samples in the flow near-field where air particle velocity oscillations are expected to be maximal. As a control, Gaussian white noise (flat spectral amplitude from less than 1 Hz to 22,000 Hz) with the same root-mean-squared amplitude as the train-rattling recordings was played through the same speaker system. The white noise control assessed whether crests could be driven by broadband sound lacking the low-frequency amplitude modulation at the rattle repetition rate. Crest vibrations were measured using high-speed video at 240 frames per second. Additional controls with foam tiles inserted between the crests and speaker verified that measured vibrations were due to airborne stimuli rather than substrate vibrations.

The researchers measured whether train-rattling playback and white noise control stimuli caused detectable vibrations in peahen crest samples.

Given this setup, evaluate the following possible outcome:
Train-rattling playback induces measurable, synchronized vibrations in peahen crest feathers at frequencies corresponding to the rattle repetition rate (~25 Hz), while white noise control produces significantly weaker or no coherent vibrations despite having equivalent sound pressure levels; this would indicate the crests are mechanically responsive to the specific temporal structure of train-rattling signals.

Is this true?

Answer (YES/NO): YES